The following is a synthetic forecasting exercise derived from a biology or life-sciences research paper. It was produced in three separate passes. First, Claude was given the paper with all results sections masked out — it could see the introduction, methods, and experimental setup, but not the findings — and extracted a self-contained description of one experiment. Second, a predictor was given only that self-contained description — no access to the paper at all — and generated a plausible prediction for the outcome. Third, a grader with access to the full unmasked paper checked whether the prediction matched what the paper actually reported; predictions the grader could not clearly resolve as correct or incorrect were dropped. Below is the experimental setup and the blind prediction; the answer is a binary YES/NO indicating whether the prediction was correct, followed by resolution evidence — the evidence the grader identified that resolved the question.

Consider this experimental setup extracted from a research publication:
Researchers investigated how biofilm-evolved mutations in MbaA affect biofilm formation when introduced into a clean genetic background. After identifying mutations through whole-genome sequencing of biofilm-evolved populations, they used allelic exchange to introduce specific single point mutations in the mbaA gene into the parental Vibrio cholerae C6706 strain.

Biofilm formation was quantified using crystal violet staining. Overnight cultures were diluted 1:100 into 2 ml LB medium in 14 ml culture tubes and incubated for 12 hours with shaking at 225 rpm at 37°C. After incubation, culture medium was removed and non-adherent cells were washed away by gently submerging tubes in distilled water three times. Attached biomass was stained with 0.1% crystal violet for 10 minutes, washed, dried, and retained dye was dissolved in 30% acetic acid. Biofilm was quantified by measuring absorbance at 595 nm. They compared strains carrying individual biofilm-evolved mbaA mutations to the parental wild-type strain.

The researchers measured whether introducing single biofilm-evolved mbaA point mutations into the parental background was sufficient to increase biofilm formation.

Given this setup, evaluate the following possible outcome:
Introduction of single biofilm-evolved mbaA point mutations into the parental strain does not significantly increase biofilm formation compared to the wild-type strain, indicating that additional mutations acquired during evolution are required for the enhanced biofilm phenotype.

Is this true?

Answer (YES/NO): NO